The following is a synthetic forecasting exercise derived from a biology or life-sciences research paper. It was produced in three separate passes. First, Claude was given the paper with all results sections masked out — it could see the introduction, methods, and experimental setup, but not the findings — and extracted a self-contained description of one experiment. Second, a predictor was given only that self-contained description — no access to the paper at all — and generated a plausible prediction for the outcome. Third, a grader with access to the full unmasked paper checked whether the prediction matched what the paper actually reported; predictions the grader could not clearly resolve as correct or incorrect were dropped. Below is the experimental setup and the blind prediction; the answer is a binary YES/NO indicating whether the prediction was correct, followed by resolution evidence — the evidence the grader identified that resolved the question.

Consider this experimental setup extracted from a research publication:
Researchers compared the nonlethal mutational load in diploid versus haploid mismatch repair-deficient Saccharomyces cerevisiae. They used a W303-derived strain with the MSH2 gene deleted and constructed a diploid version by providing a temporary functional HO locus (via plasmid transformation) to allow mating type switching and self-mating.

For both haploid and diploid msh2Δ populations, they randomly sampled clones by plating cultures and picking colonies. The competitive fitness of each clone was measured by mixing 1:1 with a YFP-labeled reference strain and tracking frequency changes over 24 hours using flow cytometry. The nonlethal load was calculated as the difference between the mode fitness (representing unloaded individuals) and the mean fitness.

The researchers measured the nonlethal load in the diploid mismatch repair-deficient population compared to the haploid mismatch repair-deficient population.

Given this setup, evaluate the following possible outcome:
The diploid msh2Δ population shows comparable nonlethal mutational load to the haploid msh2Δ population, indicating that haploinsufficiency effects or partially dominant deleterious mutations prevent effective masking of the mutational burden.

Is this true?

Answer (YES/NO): NO